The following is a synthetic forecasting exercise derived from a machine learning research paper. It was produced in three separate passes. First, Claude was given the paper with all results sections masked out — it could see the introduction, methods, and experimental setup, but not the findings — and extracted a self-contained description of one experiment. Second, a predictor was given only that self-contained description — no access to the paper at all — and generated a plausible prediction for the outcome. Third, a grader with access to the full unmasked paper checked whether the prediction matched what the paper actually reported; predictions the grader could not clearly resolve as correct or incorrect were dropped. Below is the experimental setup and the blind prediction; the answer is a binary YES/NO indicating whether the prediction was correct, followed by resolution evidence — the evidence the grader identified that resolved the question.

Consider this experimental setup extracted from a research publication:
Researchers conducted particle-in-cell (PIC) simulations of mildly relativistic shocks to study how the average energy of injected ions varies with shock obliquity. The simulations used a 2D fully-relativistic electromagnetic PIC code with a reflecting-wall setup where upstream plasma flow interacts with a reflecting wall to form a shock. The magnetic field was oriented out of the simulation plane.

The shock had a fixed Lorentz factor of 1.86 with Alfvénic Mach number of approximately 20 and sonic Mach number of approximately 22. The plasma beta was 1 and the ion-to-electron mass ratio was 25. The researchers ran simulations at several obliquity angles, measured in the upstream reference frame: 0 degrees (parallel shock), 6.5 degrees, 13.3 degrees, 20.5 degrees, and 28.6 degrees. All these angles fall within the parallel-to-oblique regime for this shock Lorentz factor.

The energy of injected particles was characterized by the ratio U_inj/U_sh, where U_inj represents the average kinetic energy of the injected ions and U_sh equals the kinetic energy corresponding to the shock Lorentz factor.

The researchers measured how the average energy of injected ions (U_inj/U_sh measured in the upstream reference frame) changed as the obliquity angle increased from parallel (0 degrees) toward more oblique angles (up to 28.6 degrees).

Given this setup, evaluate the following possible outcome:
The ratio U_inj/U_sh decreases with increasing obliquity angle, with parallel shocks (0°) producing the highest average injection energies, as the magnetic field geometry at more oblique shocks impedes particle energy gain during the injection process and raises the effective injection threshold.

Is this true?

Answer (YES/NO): NO